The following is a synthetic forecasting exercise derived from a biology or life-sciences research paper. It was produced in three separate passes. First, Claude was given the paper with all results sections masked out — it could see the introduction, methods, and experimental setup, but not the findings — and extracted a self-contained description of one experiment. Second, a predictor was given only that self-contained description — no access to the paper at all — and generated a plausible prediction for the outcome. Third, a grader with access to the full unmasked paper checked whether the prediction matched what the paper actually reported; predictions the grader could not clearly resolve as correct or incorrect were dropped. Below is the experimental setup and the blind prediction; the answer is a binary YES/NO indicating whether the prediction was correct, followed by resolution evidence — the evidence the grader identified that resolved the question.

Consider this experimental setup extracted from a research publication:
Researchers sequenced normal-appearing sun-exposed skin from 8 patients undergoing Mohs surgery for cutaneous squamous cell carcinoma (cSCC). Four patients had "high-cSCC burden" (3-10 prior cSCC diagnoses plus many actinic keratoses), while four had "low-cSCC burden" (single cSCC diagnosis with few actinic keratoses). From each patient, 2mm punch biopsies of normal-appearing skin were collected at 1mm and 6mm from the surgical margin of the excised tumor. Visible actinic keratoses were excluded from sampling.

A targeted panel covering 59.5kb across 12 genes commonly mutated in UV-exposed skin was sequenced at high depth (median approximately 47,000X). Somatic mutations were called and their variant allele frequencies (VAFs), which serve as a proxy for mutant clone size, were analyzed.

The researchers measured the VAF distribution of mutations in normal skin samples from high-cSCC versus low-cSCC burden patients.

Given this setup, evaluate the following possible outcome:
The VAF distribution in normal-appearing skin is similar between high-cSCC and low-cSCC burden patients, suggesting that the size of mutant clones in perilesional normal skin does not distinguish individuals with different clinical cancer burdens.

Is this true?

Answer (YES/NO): NO